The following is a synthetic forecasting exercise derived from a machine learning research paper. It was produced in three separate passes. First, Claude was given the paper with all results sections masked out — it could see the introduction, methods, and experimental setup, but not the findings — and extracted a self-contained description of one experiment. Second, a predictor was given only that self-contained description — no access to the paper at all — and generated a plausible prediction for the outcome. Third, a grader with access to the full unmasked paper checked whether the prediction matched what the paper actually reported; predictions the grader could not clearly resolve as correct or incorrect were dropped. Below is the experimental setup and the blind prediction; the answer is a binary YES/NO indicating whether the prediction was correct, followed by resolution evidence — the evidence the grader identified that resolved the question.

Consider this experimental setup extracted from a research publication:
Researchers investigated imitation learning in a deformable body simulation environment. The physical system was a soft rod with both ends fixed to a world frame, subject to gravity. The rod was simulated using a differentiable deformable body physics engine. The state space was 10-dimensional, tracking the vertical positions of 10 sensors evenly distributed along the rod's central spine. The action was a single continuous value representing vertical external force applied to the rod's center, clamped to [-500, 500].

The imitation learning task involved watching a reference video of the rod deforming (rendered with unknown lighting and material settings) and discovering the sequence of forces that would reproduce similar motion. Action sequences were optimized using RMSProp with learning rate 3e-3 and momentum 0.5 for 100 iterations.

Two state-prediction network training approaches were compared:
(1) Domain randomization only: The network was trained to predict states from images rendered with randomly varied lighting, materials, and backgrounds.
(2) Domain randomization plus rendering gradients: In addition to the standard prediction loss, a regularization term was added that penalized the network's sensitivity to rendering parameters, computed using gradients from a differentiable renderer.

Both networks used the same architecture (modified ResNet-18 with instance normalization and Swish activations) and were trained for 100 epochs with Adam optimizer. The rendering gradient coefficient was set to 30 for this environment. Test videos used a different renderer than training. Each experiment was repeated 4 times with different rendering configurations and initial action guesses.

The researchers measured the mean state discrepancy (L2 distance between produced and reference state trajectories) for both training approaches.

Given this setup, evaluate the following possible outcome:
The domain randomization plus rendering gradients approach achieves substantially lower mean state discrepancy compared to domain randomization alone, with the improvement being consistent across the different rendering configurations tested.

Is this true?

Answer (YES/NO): NO